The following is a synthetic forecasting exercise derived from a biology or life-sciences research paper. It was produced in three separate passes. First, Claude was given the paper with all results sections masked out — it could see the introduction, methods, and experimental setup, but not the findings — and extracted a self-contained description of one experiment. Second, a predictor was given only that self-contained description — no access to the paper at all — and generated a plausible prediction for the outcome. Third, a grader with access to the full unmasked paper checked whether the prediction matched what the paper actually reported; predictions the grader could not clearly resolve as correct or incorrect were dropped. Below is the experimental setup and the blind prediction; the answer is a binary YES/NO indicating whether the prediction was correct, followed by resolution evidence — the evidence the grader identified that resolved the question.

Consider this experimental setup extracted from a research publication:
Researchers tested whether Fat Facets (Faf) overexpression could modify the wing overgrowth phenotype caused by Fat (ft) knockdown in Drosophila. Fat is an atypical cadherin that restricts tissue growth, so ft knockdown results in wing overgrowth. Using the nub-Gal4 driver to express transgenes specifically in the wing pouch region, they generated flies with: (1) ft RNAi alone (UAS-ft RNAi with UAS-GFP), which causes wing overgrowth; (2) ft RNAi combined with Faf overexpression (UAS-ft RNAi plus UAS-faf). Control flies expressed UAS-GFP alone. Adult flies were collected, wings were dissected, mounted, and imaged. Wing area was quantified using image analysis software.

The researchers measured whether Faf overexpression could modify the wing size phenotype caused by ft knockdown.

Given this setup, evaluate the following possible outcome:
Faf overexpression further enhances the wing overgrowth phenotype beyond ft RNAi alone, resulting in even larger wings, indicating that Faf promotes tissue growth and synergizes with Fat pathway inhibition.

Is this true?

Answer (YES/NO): NO